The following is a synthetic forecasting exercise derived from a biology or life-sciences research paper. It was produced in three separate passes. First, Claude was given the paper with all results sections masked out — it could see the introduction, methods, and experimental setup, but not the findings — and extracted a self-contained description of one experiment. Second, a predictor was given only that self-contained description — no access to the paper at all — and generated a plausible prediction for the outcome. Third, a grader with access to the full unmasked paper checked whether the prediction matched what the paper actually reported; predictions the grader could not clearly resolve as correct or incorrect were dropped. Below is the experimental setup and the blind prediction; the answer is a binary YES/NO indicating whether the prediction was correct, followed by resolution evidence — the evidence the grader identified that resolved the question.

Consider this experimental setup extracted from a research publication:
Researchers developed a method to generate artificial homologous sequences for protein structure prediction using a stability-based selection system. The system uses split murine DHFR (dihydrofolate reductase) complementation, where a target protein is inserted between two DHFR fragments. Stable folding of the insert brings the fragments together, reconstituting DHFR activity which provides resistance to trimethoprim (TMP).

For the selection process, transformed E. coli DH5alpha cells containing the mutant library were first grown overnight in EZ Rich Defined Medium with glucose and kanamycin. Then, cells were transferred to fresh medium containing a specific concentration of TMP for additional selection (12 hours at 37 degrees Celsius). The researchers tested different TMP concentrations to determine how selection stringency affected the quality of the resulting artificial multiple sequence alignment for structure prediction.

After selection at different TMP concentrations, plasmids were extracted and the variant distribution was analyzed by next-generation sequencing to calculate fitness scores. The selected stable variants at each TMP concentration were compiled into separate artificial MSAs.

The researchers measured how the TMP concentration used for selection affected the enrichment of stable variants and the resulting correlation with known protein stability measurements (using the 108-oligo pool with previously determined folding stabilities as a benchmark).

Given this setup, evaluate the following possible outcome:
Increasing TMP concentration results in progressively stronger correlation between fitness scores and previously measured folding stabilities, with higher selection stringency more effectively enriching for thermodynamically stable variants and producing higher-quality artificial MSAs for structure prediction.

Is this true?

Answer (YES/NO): NO